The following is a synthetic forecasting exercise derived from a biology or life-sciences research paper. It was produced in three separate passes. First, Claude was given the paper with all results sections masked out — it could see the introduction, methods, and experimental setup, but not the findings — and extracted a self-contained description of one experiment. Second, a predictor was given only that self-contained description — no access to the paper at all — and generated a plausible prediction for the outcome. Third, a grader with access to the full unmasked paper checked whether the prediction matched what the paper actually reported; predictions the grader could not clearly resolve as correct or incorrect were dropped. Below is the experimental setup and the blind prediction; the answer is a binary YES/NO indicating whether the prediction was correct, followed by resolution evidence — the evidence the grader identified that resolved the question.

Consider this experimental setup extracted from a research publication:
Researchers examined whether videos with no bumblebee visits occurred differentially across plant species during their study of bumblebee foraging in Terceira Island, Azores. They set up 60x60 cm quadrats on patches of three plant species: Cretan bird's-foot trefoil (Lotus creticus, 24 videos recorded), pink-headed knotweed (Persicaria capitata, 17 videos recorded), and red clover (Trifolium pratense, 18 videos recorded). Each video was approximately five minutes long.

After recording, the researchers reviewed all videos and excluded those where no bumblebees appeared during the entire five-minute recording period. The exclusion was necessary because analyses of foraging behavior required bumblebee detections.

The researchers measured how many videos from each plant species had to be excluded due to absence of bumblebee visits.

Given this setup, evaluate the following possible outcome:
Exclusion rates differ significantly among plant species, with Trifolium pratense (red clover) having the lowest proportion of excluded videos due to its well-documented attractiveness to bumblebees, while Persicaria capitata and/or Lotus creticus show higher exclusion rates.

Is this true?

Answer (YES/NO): NO